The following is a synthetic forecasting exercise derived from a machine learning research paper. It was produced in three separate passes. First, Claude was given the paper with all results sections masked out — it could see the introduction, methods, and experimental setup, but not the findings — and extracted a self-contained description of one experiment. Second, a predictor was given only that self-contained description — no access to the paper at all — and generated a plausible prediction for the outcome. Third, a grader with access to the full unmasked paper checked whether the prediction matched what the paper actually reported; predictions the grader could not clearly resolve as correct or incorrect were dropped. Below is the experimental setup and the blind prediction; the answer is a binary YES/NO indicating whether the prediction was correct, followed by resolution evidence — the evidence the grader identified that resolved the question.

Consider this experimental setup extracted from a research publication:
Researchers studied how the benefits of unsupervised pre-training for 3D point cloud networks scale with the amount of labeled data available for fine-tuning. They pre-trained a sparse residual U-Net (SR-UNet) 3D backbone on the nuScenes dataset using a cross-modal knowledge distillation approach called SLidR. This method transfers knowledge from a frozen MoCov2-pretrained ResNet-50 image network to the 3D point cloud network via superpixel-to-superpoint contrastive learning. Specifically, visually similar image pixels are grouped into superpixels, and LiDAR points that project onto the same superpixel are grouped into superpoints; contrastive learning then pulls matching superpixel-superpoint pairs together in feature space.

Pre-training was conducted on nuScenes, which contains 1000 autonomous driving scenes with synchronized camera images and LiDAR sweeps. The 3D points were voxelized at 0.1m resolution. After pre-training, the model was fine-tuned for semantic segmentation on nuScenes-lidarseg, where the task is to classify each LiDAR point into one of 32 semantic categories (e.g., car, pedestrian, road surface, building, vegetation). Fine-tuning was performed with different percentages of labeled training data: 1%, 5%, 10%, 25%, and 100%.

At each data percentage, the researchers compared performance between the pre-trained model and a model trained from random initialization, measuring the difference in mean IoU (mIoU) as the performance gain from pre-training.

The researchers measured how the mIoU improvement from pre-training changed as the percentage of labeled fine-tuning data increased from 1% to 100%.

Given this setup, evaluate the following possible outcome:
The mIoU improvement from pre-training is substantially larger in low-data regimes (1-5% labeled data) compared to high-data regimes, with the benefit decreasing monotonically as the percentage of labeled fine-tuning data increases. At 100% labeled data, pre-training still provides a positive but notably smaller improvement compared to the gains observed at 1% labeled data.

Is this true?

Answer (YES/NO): YES